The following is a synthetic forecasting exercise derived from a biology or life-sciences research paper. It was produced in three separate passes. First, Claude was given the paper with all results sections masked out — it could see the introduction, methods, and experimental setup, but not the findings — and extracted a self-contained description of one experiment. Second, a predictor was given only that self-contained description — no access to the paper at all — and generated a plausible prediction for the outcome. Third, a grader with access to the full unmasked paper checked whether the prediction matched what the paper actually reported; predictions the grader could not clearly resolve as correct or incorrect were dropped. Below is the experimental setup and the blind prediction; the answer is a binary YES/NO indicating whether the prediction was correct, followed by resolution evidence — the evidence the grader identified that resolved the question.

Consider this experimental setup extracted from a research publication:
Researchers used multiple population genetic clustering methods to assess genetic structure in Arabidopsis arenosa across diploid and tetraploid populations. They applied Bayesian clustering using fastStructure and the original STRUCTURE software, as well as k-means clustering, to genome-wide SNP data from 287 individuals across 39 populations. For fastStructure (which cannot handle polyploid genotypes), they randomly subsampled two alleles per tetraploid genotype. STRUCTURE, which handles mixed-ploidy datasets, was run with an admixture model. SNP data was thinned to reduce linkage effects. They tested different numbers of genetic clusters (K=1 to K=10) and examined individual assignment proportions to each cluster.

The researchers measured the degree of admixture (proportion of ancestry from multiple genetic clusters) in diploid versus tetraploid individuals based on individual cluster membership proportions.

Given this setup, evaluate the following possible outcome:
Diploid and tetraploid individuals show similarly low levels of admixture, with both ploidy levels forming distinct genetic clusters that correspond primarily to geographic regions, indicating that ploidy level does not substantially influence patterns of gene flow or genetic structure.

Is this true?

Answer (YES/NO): NO